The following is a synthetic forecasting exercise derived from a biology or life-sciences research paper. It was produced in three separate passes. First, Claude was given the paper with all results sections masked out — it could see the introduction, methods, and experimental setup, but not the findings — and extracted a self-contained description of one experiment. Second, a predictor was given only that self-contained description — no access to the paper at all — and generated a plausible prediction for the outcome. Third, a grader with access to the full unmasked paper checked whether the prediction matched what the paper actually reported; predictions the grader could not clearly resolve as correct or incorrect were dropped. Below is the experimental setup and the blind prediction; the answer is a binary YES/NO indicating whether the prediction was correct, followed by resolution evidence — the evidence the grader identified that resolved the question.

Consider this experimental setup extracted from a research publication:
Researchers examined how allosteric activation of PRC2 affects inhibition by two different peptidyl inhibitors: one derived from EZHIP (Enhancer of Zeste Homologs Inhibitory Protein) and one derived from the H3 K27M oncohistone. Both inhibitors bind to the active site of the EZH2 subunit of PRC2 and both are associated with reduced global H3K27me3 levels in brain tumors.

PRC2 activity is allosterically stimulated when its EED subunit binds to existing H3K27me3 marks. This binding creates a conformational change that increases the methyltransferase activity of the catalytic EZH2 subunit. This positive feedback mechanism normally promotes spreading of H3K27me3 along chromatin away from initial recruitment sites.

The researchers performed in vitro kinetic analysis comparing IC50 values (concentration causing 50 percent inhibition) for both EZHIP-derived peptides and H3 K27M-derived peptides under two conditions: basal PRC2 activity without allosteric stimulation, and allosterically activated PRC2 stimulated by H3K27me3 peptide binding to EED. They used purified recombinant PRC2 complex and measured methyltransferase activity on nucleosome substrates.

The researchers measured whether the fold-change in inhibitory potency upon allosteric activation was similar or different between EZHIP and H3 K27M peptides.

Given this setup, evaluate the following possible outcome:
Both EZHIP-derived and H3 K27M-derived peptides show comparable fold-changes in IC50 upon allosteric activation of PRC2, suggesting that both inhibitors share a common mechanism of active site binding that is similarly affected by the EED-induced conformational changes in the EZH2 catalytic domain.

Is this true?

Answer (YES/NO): NO